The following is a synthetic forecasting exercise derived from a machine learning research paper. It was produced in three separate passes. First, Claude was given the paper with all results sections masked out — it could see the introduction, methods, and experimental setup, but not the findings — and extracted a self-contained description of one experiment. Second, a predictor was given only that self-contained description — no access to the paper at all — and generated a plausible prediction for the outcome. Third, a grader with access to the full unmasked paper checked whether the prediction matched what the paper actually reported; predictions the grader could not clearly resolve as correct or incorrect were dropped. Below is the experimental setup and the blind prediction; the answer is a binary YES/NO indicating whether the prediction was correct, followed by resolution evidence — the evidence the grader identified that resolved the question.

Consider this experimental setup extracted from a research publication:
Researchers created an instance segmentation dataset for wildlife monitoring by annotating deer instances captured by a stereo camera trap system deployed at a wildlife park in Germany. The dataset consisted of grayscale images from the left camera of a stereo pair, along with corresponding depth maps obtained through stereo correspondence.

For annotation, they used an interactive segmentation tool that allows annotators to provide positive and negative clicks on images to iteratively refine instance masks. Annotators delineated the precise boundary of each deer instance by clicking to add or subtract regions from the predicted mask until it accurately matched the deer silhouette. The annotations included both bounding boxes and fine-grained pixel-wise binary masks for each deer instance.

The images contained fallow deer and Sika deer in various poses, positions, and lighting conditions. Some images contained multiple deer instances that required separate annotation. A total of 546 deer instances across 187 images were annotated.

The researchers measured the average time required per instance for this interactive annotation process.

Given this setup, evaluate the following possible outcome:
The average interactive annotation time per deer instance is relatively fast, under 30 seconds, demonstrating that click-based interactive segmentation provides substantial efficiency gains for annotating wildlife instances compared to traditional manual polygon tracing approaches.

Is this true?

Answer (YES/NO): NO